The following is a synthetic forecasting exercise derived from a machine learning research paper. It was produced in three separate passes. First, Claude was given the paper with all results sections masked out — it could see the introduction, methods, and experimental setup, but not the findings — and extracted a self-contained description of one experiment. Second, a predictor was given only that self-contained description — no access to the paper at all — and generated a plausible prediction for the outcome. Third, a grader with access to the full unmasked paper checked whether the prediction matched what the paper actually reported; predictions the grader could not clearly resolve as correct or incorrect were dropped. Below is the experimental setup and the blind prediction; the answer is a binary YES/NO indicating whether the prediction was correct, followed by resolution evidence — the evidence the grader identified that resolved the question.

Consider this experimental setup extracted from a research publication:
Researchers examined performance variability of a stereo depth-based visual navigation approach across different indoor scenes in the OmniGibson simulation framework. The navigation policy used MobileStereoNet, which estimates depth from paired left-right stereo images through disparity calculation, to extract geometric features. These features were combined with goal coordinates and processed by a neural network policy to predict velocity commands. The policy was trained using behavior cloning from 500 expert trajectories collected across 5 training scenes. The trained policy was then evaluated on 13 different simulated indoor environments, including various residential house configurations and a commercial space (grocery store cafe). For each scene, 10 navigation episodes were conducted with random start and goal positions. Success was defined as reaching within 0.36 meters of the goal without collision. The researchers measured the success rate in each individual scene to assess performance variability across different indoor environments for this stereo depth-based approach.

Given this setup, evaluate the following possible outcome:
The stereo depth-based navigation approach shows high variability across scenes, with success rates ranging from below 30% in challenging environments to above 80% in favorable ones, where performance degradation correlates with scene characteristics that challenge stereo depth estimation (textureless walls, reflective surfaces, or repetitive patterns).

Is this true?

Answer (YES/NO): NO